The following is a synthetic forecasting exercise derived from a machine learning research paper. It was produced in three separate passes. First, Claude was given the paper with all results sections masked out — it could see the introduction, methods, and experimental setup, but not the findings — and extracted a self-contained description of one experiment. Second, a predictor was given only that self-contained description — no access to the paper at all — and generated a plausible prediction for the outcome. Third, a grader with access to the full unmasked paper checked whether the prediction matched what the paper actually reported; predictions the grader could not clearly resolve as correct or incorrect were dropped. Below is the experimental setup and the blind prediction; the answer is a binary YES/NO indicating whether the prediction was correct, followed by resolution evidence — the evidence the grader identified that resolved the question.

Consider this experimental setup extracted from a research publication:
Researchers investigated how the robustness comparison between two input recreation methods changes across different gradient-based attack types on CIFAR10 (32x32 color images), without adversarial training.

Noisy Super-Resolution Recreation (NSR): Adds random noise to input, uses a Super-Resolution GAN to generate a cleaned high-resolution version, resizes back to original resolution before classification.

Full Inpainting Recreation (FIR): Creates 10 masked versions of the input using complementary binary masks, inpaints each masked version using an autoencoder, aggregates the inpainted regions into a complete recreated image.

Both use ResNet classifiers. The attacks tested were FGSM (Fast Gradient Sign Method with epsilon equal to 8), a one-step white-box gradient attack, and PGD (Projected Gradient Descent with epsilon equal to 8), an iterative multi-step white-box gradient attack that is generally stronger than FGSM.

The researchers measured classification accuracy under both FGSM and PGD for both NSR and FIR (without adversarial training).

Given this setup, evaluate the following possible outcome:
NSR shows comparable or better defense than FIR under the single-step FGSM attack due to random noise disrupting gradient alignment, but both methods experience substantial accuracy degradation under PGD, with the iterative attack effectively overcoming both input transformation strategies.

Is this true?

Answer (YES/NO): NO